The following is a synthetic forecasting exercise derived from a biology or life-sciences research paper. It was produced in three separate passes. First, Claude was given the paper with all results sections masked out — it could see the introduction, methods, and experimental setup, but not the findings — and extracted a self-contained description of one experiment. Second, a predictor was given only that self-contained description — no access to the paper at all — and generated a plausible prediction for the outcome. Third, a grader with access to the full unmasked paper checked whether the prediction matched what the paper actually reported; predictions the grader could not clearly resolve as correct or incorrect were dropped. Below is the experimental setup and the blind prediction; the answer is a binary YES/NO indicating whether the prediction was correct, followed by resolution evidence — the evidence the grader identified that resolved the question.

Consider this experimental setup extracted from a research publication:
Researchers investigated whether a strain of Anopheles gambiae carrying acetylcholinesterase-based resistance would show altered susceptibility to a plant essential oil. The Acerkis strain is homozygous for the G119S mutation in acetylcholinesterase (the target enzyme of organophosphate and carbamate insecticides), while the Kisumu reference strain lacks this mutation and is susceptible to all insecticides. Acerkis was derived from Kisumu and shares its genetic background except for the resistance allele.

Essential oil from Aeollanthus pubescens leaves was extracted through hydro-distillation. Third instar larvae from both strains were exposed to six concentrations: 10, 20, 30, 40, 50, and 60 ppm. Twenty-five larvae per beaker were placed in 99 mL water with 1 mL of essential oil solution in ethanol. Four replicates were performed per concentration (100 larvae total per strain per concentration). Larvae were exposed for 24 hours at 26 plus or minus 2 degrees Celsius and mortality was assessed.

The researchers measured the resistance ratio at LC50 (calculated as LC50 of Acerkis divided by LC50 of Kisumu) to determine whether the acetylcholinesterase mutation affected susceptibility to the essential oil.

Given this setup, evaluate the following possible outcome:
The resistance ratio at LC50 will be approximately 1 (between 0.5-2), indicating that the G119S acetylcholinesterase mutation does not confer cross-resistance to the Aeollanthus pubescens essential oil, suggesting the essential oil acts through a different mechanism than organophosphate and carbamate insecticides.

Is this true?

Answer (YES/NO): YES